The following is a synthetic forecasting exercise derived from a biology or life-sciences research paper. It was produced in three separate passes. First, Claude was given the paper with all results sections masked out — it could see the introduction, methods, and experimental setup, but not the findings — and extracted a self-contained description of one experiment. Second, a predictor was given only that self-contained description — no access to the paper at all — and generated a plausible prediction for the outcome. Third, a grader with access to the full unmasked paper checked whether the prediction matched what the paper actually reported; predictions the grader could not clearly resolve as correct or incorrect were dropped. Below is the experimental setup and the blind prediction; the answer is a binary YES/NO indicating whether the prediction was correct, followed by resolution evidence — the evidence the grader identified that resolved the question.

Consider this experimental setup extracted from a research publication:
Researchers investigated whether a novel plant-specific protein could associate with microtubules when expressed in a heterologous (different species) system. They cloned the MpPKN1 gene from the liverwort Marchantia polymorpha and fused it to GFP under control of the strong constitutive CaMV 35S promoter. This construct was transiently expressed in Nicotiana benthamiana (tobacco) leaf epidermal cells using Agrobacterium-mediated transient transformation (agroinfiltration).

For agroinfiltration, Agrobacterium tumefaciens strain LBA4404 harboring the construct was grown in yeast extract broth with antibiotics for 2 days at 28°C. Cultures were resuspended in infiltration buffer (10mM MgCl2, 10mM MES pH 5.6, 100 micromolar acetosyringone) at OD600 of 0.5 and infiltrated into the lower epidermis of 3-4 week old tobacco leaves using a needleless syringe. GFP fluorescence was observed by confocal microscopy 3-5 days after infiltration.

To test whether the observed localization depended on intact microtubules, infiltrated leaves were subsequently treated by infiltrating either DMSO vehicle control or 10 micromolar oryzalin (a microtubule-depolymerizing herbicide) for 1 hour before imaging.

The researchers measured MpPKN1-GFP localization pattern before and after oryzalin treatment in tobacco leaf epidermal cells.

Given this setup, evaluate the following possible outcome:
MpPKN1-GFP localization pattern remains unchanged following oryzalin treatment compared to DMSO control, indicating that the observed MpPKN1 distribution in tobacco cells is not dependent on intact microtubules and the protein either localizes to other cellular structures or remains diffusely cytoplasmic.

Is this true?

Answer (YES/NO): NO